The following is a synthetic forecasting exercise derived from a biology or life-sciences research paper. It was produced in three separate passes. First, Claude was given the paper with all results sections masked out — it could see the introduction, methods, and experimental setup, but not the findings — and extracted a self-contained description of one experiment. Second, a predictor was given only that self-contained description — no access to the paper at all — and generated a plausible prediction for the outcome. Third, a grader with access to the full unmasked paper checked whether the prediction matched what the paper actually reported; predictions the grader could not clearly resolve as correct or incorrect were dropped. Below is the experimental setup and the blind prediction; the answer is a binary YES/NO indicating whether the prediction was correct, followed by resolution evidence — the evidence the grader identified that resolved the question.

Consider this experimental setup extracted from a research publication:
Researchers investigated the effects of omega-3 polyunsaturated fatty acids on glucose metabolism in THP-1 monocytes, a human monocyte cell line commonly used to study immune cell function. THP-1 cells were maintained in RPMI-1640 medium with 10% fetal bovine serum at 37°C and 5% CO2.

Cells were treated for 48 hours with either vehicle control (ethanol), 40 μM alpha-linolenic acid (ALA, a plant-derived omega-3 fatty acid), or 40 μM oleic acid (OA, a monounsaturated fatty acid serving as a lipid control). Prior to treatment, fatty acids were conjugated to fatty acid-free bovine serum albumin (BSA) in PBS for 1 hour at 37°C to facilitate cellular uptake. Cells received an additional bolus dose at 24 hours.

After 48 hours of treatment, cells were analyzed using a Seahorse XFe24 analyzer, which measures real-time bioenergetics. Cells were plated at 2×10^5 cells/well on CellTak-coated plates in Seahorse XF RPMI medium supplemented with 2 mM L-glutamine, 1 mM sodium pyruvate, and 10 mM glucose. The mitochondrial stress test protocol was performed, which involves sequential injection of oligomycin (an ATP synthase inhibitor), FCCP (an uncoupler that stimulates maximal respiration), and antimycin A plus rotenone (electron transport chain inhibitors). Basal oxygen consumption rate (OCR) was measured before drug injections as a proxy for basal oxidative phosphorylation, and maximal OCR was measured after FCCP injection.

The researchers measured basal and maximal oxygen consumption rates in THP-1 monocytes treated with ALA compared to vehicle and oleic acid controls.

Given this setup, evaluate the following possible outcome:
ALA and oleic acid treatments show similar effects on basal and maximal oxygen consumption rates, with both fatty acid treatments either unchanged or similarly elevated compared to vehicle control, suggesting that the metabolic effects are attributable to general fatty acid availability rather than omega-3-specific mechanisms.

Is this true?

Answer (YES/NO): NO